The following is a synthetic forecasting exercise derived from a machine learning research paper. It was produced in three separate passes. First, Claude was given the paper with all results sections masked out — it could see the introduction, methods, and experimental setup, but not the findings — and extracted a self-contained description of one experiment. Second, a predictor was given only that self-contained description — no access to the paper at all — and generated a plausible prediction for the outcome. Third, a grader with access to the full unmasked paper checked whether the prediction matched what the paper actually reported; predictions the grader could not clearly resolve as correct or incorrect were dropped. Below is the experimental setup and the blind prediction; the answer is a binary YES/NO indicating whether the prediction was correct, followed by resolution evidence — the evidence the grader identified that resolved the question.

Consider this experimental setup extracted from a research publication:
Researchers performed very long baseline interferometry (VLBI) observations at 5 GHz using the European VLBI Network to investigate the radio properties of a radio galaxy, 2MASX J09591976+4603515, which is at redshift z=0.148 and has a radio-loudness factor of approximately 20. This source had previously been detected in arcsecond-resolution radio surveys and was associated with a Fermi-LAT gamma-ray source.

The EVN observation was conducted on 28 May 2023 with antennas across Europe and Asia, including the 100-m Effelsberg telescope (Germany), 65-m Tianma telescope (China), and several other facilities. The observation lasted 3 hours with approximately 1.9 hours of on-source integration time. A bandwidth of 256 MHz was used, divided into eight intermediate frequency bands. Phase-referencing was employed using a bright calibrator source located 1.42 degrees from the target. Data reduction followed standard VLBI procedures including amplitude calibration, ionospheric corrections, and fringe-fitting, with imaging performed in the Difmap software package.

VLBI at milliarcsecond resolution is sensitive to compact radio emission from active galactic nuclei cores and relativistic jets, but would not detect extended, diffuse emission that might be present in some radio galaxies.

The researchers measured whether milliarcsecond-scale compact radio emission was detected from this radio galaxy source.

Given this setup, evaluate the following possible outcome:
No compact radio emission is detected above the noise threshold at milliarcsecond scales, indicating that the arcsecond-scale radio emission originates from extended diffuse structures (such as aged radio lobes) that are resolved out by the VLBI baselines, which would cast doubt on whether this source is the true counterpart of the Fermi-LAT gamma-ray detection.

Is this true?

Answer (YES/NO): YES